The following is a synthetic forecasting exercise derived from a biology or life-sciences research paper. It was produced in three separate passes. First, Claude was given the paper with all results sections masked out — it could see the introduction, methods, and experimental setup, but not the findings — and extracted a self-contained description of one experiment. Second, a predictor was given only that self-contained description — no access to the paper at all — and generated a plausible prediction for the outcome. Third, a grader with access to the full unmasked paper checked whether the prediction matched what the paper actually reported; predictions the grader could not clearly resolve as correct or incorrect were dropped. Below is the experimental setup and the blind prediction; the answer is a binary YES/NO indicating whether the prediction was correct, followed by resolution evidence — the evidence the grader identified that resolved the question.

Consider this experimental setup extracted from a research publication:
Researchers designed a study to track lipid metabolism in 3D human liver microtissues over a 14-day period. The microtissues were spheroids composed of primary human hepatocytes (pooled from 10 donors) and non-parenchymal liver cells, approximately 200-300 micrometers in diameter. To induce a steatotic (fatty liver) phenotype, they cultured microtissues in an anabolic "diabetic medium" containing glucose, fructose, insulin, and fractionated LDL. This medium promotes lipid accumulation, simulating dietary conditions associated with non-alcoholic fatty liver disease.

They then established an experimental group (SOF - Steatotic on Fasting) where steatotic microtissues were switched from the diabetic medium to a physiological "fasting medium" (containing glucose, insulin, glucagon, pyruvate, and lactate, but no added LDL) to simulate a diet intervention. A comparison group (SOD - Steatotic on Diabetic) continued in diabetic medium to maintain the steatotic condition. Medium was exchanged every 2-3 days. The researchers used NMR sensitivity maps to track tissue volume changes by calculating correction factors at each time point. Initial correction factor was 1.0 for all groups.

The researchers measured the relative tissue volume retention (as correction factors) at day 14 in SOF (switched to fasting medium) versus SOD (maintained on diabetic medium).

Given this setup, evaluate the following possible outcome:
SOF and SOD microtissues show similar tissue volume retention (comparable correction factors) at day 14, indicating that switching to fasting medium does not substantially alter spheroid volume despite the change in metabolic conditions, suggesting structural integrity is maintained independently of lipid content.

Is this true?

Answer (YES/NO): NO